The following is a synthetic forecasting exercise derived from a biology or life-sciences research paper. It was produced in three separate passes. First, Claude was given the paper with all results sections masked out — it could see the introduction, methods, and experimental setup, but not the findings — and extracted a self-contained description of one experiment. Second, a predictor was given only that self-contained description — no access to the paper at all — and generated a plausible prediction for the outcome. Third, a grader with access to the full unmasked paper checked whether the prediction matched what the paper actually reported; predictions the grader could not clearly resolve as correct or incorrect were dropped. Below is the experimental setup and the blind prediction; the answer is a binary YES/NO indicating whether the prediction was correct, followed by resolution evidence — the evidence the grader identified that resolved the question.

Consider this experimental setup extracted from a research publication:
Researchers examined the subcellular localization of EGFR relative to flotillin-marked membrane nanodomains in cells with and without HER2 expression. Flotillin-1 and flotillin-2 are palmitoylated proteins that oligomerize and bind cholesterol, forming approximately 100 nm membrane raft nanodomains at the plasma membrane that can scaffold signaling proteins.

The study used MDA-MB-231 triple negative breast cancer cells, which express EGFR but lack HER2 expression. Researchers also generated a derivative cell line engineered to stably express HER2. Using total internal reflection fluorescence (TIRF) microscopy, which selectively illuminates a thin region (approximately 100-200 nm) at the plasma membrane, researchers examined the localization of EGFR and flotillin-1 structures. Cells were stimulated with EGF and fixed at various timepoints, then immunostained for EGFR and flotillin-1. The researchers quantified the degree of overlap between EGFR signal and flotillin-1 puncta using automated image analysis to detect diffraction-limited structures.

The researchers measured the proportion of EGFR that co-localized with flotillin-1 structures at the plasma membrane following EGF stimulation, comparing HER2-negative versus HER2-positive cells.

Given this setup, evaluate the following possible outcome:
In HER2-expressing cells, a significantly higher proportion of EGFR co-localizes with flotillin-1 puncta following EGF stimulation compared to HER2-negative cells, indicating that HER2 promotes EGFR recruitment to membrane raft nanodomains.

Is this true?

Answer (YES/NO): YES